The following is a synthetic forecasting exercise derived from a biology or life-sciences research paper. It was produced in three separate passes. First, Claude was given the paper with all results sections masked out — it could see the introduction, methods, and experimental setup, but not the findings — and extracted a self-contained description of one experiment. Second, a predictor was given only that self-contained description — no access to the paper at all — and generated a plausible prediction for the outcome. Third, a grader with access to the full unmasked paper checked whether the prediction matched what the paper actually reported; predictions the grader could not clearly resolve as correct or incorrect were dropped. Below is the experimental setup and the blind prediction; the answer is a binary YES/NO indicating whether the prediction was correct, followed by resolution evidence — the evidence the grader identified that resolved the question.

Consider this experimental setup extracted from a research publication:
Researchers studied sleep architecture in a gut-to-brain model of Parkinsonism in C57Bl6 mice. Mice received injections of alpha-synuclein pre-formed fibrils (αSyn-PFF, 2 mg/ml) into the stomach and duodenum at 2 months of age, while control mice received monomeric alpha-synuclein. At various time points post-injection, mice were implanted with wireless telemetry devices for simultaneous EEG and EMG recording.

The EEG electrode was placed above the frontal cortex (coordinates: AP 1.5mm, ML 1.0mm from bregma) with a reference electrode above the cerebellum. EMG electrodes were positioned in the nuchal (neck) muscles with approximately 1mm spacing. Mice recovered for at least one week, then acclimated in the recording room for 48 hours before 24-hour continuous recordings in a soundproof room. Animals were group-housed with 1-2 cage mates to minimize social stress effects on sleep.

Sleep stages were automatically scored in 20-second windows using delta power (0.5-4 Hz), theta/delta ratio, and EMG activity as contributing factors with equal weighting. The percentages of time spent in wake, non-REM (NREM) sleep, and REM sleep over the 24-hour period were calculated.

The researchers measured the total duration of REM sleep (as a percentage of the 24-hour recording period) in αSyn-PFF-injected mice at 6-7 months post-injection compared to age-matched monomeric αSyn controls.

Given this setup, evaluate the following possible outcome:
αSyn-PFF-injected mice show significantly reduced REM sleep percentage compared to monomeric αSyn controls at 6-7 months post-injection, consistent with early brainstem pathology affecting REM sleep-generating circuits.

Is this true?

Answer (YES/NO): YES